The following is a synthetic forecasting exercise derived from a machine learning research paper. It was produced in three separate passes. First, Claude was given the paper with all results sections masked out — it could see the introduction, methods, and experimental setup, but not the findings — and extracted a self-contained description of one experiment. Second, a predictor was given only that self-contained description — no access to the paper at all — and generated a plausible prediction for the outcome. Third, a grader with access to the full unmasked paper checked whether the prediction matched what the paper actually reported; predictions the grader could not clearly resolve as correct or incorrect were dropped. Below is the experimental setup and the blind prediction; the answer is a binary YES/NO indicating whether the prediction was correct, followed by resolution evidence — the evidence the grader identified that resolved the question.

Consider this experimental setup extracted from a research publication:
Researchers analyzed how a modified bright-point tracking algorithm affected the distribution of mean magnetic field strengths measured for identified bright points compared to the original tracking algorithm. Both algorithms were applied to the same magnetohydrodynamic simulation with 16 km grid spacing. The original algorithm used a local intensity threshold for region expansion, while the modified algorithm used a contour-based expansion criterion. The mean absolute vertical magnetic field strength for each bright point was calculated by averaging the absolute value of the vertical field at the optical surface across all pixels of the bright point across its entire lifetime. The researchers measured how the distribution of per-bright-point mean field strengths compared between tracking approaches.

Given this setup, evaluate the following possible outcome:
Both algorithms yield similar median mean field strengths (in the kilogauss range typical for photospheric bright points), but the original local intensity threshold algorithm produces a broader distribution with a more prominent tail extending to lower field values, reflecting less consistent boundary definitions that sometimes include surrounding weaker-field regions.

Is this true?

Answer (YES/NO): NO